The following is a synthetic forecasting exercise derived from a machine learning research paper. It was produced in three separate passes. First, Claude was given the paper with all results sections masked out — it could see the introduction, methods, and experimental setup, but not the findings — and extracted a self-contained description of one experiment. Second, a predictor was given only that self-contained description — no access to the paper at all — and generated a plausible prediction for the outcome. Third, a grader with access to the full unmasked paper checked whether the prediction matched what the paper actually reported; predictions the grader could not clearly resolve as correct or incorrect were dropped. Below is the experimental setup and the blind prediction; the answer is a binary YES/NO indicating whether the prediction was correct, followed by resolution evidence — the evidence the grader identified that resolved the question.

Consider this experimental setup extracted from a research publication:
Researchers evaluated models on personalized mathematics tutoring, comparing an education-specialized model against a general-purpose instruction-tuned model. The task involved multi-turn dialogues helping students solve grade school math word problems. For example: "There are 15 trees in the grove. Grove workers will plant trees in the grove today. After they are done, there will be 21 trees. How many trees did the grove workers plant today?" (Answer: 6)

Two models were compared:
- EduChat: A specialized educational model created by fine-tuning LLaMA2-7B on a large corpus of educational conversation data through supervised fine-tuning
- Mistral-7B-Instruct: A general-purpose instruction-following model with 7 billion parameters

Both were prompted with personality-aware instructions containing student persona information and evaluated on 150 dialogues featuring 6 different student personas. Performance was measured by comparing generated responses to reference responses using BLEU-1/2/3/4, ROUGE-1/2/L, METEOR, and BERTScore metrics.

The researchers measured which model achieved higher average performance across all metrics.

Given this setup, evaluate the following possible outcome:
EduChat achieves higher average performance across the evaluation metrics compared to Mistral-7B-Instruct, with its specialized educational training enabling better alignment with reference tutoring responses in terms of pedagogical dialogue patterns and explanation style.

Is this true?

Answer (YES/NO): NO